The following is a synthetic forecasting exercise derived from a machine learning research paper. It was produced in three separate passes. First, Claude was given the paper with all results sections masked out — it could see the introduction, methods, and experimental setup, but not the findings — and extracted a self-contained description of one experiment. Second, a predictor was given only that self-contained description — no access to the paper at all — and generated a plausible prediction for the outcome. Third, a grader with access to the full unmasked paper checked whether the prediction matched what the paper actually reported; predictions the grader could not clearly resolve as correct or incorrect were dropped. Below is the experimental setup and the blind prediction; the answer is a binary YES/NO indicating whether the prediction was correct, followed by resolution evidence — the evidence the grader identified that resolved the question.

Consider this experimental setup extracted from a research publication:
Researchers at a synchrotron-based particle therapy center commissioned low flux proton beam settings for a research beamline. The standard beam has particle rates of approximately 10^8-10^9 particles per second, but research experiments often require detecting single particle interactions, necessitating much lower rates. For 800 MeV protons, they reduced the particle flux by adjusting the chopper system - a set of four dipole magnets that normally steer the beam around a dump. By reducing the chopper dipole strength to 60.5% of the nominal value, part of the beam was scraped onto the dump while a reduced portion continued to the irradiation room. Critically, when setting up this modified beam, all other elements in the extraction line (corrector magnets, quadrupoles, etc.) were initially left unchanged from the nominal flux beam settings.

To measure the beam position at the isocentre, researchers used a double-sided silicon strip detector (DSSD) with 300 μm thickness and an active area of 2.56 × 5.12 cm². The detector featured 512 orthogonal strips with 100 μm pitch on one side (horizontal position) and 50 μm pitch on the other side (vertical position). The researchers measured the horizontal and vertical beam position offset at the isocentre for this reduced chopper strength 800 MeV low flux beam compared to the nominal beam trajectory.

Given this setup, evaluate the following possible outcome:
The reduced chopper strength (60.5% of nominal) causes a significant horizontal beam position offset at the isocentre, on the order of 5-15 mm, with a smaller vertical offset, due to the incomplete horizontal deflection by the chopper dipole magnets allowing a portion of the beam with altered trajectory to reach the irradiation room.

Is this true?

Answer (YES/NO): NO